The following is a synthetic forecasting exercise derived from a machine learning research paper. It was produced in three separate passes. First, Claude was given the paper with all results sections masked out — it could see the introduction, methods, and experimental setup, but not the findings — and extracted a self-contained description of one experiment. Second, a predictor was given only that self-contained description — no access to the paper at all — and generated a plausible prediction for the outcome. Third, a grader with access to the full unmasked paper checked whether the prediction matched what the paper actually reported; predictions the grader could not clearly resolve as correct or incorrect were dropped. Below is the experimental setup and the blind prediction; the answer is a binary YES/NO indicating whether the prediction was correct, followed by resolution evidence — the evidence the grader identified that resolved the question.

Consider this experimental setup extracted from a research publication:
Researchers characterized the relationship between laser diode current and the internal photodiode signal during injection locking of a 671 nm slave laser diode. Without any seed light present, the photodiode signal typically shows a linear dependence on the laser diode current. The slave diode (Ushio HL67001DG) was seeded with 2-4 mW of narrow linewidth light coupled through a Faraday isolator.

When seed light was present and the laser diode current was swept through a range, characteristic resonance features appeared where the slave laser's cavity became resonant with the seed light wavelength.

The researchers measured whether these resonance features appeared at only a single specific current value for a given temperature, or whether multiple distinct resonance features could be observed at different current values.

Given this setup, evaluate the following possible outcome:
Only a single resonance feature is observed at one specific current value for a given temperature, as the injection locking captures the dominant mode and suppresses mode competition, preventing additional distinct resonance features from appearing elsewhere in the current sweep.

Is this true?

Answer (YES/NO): NO